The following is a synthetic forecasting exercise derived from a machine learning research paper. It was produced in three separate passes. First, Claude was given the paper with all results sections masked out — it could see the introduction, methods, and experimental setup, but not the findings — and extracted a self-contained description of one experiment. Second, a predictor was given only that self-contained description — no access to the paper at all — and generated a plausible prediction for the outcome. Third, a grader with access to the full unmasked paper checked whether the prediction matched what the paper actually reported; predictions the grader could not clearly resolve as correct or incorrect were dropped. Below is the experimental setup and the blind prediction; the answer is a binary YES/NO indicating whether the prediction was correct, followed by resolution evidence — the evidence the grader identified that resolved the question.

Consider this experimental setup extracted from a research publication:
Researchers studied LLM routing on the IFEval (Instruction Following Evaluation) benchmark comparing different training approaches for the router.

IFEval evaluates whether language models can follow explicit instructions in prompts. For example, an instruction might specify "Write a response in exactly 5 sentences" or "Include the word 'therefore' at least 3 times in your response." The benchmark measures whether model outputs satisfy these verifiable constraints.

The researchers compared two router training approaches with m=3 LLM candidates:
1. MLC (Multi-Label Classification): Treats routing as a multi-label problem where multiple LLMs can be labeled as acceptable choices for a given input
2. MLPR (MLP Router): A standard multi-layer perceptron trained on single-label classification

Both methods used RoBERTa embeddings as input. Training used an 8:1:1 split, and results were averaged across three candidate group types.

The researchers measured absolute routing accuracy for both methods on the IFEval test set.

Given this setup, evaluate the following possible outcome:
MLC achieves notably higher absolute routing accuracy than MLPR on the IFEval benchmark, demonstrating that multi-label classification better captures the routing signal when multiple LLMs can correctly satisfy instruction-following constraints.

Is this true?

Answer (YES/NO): NO